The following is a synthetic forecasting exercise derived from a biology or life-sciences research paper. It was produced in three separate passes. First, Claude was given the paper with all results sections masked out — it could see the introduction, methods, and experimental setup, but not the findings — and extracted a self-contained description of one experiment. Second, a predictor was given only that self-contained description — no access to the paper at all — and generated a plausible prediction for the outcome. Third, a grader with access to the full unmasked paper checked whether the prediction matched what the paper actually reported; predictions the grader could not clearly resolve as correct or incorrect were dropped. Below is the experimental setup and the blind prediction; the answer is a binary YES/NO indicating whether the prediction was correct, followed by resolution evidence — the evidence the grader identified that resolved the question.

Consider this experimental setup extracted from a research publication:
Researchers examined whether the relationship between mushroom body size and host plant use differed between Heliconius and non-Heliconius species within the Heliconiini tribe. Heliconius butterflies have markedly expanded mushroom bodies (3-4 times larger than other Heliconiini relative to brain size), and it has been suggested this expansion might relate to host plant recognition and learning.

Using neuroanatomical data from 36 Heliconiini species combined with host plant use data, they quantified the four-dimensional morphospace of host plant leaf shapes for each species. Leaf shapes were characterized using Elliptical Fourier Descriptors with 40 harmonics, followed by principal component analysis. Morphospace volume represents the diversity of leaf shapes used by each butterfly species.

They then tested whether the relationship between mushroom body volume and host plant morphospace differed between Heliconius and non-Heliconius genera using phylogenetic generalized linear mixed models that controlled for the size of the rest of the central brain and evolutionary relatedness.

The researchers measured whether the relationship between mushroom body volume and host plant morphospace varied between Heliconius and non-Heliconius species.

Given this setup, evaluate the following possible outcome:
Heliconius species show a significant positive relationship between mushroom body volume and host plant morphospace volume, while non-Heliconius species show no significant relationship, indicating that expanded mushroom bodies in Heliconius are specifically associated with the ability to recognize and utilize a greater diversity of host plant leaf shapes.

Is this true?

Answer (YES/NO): NO